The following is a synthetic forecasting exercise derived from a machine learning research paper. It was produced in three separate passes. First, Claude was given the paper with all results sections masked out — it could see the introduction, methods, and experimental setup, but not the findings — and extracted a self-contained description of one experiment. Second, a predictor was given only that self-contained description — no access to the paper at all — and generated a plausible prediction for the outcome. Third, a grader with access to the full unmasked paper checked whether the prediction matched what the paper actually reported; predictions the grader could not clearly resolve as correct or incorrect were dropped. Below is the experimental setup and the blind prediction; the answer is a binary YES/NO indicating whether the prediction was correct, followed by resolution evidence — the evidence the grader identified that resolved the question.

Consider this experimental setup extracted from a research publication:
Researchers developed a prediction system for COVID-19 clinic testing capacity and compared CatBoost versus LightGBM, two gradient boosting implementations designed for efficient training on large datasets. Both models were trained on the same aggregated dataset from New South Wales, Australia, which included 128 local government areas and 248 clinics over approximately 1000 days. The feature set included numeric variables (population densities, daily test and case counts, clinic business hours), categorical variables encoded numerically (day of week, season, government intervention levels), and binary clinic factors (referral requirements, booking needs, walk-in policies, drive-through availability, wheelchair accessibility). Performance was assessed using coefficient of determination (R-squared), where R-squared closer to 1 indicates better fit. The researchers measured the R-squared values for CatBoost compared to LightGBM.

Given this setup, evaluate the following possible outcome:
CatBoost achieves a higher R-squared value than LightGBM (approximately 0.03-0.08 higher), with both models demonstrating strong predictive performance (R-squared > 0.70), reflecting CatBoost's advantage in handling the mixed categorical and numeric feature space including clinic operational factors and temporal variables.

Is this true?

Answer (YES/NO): NO